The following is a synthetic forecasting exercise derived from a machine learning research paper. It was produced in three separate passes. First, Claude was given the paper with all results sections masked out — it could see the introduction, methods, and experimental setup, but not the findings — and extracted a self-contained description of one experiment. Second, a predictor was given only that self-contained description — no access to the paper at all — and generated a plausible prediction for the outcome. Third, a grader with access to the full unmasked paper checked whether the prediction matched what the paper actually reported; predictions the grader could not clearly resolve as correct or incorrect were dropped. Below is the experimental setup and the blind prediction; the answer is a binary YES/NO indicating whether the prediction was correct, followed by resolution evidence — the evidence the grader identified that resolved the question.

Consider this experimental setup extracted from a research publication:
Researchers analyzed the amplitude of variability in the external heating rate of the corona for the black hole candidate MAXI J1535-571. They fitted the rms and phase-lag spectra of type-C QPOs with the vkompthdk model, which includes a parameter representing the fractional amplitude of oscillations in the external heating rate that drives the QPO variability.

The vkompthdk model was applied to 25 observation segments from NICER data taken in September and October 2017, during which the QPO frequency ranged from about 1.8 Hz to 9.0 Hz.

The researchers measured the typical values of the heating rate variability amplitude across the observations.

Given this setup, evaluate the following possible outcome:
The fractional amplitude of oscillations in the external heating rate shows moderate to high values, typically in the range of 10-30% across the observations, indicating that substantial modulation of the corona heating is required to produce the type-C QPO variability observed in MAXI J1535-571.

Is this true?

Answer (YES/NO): YES